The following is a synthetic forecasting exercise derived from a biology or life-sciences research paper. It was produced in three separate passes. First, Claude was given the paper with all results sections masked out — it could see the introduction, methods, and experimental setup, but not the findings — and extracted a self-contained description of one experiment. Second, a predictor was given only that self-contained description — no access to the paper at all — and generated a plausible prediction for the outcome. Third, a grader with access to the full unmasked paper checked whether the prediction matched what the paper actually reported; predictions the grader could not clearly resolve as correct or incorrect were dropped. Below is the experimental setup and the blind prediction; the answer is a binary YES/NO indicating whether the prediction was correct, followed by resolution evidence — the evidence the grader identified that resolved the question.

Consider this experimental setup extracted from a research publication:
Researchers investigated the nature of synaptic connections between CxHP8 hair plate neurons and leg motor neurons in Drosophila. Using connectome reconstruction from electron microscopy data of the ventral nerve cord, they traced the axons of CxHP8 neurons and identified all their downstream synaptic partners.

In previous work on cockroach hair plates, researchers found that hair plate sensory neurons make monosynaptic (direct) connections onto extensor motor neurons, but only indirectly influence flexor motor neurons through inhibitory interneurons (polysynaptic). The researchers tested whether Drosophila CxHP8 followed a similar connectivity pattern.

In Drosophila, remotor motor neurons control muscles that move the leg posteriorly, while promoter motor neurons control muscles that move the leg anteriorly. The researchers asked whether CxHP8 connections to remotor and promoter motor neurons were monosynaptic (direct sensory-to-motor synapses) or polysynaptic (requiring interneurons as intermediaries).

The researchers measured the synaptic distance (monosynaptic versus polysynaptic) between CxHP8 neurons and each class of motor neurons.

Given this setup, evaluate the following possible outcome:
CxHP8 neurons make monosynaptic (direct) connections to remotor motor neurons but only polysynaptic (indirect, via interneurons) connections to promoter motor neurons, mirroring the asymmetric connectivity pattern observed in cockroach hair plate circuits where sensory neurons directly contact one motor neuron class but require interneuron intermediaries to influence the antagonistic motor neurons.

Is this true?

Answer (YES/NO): YES